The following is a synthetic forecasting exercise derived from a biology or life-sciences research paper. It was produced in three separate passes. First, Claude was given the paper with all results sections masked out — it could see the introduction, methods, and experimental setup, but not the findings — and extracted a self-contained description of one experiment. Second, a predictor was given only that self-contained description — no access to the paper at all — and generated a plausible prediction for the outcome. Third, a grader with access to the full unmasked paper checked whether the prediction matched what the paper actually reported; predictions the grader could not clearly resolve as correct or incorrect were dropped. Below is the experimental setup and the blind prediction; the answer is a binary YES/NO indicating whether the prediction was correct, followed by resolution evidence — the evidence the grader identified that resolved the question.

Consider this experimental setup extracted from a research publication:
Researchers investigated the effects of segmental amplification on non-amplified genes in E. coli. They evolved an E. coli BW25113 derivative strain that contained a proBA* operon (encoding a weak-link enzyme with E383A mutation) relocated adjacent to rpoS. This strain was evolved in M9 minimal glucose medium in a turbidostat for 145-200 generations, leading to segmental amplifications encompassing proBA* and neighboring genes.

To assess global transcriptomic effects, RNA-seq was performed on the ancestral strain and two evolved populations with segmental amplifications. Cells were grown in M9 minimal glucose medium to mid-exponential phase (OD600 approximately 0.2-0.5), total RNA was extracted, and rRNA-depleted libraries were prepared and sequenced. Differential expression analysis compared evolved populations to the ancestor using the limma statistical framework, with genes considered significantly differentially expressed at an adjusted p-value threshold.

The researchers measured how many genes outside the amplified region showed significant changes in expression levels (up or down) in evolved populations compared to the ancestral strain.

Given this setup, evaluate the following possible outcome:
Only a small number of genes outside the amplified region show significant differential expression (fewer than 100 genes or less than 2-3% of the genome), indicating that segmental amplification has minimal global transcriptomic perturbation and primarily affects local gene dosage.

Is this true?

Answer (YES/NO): NO